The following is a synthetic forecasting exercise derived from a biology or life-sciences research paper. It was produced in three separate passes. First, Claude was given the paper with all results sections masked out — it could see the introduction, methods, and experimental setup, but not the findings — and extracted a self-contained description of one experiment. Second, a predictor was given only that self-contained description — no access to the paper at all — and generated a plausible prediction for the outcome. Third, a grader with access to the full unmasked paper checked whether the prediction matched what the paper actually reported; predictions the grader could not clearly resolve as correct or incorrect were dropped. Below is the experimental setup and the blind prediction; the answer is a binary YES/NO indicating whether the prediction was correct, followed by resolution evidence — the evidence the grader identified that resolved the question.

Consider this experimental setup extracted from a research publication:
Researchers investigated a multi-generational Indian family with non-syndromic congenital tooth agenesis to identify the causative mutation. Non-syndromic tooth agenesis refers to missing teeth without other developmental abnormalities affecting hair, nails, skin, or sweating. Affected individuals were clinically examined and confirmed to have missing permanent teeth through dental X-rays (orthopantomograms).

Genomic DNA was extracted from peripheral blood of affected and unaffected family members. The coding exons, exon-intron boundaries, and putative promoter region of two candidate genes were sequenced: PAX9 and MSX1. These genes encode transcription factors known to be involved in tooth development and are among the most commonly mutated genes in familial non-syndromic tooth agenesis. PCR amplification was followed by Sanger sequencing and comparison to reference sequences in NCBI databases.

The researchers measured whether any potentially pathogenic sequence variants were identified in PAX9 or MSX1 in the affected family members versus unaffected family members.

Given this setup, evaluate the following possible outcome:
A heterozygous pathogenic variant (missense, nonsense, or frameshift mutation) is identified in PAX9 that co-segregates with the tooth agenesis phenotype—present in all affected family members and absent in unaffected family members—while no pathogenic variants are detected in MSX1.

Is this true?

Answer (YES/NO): YES